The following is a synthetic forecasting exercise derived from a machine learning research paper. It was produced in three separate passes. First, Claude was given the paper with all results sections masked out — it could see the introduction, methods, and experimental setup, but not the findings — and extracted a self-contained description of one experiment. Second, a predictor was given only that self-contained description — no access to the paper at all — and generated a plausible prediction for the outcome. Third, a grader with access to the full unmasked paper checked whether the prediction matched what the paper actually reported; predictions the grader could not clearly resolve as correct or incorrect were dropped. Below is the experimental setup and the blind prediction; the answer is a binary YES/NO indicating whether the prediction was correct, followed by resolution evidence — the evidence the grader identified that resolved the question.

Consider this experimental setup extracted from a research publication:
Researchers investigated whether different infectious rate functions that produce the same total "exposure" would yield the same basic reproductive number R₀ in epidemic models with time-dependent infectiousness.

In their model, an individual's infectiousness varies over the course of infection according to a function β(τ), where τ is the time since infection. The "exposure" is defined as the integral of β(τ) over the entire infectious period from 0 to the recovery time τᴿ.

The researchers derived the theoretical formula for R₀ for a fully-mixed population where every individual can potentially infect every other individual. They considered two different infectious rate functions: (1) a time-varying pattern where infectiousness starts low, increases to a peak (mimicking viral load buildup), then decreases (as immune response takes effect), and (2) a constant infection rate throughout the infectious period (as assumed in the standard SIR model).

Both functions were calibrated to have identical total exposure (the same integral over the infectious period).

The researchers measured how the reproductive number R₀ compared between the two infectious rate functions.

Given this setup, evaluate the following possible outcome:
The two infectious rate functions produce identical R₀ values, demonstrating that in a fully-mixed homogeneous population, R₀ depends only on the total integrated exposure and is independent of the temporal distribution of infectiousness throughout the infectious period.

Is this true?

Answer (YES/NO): YES